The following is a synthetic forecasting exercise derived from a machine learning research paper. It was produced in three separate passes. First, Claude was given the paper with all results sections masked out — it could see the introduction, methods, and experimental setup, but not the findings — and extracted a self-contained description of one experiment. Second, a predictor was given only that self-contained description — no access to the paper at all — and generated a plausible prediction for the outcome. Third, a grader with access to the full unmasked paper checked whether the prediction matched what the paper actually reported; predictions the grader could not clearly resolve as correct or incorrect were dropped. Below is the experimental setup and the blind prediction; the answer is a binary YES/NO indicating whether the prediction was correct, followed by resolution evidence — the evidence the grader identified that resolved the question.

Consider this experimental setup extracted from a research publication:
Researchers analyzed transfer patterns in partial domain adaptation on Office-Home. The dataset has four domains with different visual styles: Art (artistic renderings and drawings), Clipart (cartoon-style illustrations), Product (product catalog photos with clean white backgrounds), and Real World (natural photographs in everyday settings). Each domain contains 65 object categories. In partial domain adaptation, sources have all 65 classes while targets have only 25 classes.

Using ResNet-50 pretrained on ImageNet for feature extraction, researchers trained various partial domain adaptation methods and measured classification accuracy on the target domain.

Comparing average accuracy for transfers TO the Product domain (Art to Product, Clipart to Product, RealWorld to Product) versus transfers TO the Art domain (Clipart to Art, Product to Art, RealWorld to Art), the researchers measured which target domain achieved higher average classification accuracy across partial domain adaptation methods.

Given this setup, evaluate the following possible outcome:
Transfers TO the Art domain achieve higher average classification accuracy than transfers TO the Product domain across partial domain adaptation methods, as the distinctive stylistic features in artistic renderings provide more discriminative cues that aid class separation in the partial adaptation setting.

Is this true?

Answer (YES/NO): NO